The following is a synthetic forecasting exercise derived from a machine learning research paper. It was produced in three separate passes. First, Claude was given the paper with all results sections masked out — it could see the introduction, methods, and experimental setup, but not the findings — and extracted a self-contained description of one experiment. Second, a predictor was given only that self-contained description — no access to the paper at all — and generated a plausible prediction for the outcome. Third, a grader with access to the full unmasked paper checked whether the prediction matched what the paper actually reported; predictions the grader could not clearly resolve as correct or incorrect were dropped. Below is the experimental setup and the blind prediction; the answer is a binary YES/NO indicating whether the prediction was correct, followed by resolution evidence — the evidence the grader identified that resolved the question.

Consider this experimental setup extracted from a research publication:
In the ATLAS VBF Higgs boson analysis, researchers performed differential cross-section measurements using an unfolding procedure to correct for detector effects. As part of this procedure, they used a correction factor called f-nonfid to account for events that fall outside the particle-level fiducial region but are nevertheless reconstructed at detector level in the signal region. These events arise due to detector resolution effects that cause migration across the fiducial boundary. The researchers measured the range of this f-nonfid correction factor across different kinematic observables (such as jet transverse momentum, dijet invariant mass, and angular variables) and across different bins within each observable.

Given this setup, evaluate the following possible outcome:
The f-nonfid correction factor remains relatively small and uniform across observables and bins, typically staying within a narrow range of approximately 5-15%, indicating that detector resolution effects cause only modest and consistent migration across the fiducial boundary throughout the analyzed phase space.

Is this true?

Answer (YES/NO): NO